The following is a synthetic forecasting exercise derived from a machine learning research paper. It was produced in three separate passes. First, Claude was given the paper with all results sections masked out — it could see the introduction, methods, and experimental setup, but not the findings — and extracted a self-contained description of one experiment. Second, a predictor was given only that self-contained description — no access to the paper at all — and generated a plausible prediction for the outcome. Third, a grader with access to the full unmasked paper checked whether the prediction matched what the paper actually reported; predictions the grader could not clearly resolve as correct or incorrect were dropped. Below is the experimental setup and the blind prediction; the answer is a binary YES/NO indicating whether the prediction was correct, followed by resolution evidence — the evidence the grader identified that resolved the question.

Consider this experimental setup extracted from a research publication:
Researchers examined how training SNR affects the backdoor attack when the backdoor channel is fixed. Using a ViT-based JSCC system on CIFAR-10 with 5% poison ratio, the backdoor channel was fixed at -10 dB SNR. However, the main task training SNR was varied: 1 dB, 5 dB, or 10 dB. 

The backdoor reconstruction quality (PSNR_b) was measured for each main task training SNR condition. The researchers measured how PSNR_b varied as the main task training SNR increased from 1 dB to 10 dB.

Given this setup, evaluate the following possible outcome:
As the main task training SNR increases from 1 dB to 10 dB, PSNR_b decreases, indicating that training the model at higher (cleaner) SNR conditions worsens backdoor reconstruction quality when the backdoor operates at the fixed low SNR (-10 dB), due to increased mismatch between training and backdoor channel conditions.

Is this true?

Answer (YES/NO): NO